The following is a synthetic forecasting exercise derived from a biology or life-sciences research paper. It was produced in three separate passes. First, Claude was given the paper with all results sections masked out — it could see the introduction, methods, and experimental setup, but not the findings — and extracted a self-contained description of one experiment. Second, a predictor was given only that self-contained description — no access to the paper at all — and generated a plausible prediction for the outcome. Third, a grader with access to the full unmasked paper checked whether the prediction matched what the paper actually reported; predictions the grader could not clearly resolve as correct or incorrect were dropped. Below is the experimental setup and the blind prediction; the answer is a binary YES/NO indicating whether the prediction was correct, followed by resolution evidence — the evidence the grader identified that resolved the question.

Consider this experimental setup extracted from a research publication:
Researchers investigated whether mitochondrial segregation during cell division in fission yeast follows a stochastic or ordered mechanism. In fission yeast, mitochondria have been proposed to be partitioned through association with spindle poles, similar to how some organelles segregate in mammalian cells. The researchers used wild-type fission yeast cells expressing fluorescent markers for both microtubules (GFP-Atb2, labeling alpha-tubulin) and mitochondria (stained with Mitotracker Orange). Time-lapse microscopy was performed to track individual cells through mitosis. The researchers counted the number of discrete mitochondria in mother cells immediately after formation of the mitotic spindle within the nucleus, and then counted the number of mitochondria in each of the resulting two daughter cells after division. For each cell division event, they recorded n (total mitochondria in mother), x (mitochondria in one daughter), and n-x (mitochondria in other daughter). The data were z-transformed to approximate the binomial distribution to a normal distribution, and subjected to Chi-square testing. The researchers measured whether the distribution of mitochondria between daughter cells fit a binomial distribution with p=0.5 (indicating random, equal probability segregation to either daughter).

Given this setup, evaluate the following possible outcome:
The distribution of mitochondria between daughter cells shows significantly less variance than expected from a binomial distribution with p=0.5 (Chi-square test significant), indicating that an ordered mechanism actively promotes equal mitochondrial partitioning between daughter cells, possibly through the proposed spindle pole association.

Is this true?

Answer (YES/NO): NO